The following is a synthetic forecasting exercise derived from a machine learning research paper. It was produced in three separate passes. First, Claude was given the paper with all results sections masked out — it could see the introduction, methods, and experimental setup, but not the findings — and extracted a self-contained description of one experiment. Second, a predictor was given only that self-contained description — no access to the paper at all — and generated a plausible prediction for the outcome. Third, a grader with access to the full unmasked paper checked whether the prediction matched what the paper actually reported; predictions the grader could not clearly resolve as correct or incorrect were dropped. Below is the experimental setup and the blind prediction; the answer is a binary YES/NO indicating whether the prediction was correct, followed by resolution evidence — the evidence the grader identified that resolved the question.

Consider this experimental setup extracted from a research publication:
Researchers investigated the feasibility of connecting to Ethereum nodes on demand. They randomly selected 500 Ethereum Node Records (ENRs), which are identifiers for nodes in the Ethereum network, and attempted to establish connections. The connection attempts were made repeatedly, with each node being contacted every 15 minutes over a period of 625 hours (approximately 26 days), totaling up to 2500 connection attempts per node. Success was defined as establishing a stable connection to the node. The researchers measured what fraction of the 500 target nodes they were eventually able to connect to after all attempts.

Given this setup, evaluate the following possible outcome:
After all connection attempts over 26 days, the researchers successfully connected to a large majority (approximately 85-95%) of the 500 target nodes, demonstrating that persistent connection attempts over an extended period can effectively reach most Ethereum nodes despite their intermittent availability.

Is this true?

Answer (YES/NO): NO